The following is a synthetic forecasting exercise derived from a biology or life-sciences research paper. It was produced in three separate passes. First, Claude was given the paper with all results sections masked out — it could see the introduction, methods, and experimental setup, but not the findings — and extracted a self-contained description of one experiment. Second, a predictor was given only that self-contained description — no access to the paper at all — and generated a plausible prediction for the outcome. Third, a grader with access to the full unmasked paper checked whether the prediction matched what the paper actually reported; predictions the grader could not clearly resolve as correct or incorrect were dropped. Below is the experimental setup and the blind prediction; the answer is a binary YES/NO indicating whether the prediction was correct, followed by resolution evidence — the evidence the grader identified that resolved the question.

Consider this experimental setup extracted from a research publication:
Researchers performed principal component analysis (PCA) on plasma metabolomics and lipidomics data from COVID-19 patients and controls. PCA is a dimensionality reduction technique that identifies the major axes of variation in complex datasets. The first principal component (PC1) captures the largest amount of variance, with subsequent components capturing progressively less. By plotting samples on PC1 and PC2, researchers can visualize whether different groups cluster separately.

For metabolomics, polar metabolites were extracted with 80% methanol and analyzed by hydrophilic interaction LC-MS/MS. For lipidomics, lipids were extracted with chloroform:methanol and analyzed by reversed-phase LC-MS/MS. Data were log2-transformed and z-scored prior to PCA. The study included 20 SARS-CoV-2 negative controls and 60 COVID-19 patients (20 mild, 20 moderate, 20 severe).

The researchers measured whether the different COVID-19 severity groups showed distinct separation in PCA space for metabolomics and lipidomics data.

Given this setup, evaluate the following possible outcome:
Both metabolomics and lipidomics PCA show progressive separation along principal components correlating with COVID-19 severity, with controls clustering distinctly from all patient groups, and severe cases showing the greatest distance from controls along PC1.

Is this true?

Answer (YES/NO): NO